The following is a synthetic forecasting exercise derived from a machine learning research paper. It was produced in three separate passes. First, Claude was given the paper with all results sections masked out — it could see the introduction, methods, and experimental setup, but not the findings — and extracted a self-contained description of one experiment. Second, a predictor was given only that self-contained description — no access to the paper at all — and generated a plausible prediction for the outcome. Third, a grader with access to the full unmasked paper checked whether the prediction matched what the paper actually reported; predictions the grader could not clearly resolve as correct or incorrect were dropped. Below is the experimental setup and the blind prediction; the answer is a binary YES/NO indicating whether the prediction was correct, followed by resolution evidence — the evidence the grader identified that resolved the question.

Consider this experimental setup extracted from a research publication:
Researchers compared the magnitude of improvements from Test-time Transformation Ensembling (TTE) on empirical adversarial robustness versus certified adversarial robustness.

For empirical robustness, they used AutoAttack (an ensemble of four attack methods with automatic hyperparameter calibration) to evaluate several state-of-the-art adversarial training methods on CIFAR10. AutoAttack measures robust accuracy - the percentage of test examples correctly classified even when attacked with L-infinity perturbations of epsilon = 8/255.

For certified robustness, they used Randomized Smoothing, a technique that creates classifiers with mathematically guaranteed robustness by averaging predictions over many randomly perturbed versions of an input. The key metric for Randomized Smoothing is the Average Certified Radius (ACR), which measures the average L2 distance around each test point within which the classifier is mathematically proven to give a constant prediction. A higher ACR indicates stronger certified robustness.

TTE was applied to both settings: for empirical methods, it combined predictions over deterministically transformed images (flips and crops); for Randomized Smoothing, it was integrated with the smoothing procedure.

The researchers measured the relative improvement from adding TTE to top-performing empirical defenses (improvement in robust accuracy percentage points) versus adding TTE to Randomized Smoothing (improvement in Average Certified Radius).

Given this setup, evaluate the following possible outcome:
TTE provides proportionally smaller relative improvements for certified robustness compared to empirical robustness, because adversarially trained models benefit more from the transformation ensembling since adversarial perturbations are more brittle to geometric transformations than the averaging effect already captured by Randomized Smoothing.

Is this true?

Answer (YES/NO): NO